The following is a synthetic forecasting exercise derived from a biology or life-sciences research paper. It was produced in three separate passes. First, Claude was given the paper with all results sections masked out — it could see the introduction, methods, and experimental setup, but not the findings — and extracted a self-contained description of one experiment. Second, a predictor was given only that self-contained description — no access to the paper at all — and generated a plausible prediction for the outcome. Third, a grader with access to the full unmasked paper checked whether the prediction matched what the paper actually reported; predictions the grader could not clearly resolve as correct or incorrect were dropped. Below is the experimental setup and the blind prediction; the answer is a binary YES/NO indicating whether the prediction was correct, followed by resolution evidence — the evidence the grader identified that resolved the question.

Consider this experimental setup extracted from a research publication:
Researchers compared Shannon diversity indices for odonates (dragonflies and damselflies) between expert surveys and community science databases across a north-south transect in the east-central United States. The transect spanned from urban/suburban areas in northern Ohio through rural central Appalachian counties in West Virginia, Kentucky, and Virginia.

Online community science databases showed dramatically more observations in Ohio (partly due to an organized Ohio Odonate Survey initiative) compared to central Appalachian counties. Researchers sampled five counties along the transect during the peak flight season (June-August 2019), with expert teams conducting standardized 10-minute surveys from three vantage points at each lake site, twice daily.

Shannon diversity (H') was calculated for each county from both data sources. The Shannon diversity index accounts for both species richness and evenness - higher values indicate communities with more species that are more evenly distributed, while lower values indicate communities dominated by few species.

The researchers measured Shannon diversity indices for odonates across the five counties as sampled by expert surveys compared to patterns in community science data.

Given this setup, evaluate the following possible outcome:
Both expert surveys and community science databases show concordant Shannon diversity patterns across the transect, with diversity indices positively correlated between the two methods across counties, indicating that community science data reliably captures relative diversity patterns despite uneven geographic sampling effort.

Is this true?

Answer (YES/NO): NO